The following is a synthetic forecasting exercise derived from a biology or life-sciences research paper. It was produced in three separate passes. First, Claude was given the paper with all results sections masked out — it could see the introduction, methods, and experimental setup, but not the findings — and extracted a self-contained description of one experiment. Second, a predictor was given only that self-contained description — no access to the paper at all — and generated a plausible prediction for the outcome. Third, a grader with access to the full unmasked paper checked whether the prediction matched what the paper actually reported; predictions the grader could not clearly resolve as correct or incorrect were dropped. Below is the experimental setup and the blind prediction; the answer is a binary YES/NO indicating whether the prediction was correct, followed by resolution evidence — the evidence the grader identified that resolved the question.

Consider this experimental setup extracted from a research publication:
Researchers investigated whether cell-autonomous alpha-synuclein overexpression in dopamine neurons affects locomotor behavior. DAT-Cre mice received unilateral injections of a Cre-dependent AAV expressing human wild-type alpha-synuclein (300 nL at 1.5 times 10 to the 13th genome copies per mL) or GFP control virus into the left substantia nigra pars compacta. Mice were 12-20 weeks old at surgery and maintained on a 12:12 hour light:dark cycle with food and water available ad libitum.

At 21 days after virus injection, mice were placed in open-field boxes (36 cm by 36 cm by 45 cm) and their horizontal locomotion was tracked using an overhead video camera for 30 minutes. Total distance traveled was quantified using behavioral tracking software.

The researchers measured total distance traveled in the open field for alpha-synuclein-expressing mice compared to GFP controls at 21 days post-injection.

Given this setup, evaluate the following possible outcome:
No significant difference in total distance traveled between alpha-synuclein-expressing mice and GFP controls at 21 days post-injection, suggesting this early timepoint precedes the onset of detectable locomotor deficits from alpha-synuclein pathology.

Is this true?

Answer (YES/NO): NO